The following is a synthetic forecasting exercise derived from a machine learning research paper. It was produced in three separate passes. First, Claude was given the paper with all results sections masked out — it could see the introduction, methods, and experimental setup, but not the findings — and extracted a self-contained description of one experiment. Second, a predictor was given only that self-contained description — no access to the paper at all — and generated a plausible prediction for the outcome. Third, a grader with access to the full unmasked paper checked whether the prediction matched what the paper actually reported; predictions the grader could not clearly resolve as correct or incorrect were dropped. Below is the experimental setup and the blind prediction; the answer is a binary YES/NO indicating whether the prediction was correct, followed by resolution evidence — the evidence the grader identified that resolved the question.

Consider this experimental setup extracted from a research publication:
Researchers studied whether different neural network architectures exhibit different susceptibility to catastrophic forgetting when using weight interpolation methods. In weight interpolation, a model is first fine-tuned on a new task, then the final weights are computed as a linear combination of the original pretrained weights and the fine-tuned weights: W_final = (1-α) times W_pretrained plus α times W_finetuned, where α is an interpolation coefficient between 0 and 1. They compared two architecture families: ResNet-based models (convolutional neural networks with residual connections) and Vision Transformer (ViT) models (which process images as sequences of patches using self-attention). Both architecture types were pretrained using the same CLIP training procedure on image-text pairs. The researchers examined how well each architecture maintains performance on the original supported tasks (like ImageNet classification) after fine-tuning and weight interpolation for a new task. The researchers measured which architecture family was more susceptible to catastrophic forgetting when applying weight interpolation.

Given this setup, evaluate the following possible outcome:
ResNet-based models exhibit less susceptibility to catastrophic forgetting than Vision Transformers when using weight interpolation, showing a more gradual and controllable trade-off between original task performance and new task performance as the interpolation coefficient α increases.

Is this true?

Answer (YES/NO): NO